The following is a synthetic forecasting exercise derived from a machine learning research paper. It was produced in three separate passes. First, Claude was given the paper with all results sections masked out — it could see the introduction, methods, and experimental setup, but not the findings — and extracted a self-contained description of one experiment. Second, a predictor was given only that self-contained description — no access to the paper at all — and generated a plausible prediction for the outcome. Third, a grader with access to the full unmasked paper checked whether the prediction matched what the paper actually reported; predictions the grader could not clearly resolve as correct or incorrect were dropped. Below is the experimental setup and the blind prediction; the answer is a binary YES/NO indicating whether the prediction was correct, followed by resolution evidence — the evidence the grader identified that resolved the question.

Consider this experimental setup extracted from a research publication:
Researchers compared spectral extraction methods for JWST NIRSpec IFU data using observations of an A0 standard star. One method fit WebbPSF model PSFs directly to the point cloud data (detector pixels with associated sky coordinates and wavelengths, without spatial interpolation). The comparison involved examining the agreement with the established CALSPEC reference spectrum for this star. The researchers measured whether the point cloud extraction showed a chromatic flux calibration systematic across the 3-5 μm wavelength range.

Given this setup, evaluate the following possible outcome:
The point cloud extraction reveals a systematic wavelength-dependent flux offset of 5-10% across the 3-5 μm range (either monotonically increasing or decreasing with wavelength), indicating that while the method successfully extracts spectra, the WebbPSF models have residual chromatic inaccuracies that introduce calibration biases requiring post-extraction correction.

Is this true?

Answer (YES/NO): NO